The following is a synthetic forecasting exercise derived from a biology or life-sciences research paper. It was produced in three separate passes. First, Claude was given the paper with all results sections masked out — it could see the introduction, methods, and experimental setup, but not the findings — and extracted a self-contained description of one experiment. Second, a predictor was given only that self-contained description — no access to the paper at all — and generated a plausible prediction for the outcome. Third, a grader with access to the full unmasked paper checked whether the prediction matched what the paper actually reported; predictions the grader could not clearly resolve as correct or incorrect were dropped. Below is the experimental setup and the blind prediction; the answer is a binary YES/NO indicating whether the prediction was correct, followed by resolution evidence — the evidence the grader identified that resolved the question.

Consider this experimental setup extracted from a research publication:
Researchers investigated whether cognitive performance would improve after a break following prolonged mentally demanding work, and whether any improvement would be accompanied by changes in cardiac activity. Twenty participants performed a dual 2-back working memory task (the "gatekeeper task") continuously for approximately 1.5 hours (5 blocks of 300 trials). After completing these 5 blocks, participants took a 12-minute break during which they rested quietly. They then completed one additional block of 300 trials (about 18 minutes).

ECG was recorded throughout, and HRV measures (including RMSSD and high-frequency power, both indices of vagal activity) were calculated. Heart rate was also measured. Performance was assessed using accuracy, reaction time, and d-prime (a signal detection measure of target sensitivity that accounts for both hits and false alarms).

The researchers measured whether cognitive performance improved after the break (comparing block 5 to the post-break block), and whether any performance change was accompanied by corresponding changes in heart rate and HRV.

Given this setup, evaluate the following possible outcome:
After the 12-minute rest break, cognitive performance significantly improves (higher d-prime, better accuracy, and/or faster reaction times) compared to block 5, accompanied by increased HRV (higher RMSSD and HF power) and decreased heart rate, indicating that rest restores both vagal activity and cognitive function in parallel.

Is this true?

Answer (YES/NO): NO